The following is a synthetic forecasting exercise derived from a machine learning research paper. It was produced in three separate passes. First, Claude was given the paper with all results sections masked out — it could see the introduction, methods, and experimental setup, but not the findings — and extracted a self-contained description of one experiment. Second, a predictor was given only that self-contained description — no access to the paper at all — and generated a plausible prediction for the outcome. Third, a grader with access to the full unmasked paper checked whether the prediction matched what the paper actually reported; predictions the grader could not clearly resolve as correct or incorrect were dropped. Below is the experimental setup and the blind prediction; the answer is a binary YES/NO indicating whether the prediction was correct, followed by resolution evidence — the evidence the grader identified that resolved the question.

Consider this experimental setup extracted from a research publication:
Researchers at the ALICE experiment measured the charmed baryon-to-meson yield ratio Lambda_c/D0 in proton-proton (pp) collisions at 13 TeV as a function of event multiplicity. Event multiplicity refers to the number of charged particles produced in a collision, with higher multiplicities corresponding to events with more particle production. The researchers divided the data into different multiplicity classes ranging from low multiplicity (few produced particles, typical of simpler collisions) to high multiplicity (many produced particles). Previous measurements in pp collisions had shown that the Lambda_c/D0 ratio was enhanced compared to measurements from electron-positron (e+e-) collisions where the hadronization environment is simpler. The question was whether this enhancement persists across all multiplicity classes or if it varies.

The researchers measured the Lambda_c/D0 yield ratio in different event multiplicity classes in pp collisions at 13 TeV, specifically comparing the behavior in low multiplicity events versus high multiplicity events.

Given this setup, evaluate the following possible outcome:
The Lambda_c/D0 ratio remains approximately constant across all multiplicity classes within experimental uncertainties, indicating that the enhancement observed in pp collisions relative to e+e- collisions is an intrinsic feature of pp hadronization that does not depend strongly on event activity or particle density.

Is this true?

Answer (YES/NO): NO